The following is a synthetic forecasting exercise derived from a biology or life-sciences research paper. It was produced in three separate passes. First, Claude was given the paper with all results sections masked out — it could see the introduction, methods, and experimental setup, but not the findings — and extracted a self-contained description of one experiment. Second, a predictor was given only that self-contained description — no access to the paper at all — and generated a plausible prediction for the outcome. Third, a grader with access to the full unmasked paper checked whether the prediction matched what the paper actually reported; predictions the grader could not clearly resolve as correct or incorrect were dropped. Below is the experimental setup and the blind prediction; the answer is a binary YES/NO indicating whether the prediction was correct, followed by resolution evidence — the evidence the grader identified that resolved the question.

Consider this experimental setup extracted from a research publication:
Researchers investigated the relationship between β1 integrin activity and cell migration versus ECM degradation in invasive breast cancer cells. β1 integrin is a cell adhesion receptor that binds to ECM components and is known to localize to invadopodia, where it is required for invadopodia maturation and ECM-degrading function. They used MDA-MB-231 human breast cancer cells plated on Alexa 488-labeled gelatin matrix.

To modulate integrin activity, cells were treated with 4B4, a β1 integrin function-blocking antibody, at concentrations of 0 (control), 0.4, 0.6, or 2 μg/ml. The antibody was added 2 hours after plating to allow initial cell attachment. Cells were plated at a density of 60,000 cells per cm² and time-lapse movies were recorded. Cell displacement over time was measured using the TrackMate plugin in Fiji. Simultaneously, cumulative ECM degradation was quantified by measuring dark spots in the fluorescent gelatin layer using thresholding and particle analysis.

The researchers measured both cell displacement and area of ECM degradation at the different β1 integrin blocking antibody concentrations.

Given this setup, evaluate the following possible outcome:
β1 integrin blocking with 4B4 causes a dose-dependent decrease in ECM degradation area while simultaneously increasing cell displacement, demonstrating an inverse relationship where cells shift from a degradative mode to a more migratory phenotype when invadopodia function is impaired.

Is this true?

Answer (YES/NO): YES